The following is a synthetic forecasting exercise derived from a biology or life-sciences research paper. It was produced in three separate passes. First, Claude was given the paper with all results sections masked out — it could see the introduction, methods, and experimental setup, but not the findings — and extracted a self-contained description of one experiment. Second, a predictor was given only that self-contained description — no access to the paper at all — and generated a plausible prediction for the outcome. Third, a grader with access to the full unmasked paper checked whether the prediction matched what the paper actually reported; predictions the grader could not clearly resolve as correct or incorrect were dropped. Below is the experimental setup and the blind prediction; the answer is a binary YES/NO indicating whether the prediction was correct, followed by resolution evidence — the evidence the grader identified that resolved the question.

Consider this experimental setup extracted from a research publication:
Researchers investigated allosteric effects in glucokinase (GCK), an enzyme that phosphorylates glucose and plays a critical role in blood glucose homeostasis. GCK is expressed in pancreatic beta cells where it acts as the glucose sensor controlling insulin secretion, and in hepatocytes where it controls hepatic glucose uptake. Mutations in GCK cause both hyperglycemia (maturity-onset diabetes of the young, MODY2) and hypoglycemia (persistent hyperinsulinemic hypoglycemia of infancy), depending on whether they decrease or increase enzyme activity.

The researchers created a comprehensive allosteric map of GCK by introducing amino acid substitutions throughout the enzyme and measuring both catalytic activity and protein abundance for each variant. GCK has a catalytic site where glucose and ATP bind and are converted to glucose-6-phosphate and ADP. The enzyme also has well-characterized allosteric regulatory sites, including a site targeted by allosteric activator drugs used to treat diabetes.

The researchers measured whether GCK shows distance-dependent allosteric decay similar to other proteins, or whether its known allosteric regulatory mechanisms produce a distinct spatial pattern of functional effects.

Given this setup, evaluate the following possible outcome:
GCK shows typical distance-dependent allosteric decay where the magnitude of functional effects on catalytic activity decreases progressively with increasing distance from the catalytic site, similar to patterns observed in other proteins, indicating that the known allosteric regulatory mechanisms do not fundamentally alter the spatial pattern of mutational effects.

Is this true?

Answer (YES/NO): YES